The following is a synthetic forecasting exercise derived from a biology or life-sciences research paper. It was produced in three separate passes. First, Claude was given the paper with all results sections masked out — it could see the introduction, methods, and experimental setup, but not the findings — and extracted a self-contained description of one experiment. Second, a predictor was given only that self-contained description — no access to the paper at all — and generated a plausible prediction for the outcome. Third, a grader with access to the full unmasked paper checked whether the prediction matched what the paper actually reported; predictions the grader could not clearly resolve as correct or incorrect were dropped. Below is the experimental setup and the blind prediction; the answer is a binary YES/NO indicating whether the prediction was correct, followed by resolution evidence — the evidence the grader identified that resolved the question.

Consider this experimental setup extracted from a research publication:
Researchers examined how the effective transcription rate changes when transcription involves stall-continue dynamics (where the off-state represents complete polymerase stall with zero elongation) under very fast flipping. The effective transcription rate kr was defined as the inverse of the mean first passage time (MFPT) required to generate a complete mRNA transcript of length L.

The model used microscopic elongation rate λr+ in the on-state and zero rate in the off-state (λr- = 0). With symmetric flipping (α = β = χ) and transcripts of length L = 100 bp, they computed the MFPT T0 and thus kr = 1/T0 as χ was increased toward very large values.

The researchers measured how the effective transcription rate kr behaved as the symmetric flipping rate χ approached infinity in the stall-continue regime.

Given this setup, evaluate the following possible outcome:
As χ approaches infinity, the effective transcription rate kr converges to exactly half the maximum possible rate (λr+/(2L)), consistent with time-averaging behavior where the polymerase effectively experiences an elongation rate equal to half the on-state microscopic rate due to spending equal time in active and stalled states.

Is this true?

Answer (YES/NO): YES